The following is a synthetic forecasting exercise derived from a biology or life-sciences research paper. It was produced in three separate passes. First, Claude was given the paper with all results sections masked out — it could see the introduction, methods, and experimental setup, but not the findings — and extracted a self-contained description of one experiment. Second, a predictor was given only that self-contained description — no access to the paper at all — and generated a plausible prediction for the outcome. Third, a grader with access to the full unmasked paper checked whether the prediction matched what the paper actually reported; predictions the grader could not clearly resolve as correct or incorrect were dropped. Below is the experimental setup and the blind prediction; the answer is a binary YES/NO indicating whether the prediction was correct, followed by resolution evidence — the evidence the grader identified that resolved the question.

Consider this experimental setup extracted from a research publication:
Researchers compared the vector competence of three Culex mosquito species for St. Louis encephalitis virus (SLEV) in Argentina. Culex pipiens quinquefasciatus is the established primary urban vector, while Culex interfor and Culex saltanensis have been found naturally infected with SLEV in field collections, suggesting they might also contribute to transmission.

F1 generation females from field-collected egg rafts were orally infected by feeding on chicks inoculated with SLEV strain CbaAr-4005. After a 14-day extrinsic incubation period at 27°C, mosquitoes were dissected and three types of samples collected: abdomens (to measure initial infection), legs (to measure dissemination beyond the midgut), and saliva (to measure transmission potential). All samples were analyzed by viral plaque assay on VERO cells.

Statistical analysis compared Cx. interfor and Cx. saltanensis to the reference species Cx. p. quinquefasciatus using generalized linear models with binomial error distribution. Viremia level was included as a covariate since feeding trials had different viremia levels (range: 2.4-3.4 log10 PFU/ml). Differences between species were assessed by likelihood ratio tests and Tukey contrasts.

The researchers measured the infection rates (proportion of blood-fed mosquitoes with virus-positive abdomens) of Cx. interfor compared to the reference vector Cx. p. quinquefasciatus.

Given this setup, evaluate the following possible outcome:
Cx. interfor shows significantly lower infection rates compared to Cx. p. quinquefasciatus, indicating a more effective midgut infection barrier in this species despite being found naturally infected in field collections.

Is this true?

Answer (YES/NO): NO